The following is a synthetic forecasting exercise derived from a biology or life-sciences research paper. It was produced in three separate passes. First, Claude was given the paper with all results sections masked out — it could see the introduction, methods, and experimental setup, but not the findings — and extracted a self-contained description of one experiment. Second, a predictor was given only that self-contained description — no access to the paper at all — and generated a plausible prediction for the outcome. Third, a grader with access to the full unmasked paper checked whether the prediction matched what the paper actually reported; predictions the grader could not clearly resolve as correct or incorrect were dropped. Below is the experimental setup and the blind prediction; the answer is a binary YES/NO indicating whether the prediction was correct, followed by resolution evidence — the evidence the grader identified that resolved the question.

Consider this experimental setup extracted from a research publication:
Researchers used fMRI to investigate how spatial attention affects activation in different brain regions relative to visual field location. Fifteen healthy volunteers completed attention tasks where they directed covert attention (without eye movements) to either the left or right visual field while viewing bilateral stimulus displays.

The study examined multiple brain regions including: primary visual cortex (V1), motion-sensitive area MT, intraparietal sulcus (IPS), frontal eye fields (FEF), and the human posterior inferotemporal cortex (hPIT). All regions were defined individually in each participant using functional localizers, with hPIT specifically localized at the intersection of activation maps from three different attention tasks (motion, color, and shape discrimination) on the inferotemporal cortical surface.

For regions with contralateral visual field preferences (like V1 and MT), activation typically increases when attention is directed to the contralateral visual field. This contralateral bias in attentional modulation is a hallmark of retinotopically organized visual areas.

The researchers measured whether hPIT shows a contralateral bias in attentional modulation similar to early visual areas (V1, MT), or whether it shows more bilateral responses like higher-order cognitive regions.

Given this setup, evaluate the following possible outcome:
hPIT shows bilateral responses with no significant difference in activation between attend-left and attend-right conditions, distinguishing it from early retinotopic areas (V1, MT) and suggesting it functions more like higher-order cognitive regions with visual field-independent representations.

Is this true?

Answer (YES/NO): NO